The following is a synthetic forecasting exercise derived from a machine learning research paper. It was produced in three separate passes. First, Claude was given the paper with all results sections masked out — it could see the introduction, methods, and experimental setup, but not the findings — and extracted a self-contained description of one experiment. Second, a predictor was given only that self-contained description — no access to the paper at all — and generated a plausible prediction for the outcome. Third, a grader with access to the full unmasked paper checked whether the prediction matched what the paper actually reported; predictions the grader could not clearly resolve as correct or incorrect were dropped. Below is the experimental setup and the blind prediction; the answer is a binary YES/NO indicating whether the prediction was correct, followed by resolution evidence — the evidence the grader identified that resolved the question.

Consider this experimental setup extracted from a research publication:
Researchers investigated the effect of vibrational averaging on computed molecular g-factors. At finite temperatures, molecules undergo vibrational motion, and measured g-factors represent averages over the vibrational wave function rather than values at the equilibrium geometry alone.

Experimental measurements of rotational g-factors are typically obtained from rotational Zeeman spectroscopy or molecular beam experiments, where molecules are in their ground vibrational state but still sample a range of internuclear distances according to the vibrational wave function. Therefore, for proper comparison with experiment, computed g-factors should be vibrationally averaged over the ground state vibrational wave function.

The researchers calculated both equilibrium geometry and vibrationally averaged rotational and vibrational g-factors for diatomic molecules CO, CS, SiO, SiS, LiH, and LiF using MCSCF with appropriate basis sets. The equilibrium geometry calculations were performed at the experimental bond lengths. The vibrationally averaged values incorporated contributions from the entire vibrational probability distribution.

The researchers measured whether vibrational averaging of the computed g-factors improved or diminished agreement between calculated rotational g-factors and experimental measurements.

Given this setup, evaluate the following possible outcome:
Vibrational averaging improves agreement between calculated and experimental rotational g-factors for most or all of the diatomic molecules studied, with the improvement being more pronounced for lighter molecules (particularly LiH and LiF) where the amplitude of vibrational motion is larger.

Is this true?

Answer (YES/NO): NO